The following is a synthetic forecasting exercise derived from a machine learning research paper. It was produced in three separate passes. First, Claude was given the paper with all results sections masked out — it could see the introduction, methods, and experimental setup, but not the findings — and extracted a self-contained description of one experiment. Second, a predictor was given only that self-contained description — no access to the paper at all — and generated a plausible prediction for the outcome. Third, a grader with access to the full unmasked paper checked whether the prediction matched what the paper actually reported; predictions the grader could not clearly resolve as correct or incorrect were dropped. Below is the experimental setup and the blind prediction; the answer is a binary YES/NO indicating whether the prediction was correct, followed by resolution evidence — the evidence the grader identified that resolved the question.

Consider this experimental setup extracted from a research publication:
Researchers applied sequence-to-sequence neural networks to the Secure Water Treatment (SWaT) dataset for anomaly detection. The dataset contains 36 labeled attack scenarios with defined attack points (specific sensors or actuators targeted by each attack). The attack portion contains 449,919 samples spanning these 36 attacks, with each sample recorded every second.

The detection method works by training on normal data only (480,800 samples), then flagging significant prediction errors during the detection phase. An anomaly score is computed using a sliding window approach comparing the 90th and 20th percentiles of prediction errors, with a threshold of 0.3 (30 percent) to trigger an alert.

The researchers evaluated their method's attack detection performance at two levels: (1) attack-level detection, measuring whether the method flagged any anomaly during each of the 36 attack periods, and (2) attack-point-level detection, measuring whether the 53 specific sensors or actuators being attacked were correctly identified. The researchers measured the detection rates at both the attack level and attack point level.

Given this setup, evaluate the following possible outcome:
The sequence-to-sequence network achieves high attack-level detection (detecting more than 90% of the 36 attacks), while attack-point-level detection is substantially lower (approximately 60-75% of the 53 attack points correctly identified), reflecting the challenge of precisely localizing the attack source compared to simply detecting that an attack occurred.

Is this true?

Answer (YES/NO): NO